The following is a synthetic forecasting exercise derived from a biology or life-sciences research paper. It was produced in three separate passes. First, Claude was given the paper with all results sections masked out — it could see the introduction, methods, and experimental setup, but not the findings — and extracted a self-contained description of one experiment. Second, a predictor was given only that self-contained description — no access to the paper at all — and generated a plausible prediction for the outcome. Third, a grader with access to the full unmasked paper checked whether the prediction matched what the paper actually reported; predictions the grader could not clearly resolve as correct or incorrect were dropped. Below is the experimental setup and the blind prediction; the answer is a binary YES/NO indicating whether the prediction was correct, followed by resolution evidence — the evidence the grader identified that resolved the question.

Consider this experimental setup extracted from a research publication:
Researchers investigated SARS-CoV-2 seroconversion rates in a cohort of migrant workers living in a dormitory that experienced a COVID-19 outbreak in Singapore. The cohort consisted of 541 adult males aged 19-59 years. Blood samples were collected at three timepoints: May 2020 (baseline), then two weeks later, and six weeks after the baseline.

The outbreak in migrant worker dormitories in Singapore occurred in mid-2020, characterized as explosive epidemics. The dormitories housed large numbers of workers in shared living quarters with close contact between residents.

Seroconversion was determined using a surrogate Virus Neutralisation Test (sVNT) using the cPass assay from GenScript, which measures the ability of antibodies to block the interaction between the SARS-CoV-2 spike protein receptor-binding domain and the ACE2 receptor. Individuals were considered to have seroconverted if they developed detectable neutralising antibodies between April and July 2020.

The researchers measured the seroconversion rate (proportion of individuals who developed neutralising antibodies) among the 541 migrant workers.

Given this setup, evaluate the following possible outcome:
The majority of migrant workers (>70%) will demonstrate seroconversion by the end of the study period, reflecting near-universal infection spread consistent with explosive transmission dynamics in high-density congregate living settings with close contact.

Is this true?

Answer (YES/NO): NO